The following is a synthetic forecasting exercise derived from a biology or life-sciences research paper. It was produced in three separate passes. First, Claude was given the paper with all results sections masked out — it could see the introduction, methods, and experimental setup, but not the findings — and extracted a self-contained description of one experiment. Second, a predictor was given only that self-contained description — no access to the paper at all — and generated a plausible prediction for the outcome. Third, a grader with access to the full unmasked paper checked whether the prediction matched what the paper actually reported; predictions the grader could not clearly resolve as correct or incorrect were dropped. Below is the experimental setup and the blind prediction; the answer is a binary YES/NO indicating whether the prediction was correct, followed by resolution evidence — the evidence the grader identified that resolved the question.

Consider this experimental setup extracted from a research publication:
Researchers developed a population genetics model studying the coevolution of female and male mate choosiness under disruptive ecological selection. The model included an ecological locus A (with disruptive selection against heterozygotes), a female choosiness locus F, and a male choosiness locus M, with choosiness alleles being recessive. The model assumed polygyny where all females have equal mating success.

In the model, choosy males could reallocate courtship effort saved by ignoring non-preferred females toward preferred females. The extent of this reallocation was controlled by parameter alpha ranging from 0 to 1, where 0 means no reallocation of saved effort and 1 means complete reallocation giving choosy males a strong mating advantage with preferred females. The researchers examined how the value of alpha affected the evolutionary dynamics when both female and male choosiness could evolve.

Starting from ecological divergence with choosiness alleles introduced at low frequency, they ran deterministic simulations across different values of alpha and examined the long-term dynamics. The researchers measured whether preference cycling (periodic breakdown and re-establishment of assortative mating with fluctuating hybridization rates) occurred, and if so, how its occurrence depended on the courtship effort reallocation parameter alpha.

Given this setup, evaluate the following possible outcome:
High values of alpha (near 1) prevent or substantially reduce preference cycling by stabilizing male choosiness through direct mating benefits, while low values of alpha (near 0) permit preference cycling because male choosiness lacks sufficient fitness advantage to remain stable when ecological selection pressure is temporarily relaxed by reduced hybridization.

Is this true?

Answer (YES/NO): NO